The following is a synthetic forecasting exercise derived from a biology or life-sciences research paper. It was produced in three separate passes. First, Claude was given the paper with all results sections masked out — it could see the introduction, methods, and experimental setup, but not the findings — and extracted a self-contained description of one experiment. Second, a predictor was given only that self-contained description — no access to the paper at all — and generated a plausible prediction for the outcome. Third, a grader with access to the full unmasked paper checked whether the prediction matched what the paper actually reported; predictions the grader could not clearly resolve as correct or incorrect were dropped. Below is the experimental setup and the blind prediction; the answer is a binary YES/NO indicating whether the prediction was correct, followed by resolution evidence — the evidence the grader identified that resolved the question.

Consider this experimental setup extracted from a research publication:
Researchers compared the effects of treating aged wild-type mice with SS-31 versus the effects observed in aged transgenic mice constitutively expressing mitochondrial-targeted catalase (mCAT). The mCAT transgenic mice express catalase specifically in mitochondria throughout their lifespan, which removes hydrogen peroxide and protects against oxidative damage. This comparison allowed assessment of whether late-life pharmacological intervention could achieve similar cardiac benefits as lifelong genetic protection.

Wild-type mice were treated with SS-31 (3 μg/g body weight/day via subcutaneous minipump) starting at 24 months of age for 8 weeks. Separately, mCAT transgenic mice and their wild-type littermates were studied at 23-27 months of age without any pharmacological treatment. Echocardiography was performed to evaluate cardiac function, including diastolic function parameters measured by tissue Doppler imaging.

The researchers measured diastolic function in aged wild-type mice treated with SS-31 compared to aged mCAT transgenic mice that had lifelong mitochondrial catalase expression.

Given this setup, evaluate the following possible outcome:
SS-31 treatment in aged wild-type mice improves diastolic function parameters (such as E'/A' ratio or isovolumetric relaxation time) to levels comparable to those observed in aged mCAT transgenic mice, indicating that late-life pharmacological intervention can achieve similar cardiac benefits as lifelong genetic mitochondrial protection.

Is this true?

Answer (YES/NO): YES